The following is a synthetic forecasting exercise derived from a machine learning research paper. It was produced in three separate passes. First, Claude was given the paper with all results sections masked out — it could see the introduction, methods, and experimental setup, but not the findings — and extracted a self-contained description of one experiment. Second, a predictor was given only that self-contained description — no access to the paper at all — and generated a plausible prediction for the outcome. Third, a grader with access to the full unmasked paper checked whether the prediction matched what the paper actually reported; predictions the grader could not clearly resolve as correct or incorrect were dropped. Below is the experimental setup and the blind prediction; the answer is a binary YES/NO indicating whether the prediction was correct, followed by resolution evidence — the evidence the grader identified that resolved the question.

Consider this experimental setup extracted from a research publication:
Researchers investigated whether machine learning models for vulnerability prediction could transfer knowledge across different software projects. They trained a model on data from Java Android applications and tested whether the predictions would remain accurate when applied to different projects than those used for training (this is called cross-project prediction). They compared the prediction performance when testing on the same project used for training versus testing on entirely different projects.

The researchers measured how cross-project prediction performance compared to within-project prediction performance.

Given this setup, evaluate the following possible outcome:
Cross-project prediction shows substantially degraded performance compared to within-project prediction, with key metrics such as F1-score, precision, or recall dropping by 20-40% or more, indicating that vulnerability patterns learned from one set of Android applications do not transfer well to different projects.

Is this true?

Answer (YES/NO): YES